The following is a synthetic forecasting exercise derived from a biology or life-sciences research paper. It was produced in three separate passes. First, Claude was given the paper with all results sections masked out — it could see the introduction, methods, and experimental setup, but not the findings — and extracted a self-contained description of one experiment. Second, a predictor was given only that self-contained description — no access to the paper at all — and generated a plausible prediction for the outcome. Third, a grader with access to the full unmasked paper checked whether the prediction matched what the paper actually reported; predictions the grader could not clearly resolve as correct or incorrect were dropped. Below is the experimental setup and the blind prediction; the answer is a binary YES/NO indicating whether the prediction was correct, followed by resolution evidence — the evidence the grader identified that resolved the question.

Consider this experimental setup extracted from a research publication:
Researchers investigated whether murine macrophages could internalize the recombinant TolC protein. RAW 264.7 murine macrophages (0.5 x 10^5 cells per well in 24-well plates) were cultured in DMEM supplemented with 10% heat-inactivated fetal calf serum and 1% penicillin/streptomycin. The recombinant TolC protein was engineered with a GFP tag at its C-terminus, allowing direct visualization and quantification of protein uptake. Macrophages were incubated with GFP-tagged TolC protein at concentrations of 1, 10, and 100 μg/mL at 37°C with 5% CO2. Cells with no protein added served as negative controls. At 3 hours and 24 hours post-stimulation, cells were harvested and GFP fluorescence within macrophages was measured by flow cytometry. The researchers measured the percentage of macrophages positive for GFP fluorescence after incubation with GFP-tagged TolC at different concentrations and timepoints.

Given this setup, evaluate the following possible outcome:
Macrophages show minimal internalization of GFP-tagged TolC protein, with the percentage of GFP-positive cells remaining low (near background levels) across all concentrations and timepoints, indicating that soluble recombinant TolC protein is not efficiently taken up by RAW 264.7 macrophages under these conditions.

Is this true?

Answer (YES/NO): NO